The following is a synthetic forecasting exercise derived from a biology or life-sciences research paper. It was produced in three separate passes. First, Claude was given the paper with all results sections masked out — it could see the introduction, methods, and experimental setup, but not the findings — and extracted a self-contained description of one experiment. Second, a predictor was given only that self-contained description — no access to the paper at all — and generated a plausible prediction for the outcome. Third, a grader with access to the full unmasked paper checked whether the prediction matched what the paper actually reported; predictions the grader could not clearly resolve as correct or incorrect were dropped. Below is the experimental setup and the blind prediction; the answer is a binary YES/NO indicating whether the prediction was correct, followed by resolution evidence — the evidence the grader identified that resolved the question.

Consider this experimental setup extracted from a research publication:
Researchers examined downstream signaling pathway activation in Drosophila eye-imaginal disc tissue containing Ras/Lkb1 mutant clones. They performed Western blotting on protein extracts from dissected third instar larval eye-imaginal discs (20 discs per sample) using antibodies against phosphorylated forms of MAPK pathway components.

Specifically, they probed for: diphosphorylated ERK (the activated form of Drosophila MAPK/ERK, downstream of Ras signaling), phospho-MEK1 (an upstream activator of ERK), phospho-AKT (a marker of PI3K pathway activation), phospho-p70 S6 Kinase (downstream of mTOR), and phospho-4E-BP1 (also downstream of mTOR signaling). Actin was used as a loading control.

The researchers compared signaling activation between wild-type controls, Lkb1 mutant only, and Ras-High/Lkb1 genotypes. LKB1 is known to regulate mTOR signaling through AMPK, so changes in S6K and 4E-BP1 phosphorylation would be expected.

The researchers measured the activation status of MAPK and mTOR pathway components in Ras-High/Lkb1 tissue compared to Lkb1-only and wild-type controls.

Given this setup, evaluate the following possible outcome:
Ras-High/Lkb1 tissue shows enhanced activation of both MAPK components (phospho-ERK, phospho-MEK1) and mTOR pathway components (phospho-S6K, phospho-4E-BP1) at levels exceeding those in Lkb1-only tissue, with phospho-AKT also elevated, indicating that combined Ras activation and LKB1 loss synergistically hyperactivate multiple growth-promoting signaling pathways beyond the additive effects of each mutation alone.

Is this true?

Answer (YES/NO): NO